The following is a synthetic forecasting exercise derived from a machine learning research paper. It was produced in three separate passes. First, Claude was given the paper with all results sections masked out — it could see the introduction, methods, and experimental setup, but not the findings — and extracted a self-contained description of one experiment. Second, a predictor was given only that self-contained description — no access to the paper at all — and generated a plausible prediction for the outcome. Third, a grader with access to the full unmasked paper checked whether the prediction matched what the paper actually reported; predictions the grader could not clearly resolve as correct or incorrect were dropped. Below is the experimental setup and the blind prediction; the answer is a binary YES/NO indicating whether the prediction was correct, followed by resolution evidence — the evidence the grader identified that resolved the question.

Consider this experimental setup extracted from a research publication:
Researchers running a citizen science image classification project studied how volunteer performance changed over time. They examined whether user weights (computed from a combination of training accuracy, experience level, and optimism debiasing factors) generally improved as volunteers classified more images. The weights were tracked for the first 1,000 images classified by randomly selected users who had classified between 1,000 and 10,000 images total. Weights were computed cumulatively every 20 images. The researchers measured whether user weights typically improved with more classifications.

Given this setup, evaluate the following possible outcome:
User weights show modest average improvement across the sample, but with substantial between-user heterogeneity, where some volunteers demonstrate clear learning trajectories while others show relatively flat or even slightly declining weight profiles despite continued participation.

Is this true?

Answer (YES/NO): NO